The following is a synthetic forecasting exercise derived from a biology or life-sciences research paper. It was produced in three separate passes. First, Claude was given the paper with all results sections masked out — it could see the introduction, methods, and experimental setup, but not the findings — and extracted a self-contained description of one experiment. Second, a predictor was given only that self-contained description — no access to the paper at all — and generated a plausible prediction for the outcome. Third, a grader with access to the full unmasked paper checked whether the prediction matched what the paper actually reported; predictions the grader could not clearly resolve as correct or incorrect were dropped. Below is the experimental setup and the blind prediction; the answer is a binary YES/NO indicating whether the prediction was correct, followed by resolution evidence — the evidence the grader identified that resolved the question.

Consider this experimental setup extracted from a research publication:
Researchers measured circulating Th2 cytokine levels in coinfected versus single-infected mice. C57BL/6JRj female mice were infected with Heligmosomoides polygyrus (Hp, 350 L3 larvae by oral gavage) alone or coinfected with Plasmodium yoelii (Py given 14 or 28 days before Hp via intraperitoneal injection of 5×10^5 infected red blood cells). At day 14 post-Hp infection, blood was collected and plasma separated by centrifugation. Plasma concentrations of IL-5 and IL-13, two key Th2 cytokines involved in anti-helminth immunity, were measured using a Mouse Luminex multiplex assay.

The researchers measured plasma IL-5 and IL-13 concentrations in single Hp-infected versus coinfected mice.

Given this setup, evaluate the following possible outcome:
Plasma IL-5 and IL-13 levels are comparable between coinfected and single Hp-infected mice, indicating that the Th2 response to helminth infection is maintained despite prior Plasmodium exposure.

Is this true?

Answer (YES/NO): NO